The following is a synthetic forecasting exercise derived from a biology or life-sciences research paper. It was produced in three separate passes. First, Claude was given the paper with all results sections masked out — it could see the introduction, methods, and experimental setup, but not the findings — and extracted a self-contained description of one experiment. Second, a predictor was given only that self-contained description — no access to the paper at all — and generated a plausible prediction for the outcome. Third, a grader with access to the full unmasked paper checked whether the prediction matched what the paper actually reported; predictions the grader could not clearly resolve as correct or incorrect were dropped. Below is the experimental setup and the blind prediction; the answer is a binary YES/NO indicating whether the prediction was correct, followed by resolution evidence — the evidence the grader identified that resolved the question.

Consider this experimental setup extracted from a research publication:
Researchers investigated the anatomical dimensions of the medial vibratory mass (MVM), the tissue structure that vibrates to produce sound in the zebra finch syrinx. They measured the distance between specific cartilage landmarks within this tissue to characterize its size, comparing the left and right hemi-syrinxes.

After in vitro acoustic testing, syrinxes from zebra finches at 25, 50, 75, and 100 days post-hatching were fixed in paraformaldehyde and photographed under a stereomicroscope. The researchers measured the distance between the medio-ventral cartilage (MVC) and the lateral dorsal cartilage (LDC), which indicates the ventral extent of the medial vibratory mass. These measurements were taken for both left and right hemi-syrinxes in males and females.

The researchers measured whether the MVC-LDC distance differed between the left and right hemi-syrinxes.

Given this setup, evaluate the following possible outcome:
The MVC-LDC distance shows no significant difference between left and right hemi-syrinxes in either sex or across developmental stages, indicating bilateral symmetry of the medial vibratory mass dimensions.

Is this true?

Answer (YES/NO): NO